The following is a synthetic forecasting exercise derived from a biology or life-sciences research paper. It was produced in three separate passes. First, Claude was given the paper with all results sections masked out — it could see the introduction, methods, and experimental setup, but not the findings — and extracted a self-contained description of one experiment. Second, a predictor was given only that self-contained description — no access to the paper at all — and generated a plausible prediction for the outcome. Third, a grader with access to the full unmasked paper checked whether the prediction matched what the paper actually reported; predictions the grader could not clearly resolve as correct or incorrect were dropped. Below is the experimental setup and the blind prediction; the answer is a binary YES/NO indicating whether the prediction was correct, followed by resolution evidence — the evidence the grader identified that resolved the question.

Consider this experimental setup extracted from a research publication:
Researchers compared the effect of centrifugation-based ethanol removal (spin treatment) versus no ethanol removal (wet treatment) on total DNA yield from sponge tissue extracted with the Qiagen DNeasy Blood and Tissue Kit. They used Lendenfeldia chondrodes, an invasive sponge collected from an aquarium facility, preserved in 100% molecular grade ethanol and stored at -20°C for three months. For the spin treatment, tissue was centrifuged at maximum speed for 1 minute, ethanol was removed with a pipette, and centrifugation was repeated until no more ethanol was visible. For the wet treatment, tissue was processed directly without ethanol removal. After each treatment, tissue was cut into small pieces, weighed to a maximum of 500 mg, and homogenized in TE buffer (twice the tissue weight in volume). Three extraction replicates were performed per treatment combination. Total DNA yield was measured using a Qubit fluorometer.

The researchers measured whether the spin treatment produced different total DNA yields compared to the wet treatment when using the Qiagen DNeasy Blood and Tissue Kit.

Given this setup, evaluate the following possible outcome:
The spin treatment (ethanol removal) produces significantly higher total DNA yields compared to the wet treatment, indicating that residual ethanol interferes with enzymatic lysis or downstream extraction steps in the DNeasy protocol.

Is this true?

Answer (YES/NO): NO